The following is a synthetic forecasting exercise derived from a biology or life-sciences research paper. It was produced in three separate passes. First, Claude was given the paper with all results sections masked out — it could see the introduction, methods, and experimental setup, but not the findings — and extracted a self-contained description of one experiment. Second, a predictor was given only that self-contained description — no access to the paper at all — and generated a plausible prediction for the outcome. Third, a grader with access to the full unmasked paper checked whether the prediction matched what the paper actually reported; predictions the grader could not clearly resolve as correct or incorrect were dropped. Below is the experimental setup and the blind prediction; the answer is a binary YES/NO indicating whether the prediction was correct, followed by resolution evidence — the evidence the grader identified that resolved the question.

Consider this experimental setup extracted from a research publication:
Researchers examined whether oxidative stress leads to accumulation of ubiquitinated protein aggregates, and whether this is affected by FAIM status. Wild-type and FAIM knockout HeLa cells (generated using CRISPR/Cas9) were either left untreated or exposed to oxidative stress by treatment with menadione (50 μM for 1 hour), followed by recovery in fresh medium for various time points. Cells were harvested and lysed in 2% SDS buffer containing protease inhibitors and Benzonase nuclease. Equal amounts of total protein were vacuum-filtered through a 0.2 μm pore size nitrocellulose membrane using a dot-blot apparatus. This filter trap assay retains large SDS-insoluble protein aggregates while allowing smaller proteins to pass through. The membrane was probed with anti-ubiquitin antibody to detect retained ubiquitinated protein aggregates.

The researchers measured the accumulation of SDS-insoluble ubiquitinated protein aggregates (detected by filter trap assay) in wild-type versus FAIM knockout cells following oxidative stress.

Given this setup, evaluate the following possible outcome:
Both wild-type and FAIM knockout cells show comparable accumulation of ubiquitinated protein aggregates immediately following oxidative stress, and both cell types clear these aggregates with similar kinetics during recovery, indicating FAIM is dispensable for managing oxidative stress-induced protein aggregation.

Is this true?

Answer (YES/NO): NO